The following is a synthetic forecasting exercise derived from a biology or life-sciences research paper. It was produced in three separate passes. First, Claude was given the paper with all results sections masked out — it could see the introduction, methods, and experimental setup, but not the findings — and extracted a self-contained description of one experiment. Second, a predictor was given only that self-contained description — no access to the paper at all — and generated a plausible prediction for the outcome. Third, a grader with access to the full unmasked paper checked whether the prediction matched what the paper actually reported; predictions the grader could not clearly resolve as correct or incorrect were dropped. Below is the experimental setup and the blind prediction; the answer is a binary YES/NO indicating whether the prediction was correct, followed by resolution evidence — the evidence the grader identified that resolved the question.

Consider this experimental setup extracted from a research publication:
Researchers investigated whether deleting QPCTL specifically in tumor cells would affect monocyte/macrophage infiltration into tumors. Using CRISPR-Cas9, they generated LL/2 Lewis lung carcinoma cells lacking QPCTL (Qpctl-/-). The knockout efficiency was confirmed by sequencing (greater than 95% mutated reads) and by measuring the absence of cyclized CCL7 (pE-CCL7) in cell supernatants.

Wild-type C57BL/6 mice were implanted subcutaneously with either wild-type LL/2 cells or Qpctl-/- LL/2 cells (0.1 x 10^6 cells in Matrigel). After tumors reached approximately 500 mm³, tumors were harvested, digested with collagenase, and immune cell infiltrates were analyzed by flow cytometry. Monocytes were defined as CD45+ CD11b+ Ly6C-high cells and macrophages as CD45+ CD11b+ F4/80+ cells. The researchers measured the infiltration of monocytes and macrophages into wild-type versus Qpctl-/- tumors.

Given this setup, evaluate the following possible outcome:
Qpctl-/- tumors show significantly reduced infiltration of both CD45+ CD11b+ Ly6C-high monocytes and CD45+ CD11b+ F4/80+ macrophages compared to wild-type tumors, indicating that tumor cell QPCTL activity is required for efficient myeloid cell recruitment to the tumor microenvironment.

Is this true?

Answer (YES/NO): NO